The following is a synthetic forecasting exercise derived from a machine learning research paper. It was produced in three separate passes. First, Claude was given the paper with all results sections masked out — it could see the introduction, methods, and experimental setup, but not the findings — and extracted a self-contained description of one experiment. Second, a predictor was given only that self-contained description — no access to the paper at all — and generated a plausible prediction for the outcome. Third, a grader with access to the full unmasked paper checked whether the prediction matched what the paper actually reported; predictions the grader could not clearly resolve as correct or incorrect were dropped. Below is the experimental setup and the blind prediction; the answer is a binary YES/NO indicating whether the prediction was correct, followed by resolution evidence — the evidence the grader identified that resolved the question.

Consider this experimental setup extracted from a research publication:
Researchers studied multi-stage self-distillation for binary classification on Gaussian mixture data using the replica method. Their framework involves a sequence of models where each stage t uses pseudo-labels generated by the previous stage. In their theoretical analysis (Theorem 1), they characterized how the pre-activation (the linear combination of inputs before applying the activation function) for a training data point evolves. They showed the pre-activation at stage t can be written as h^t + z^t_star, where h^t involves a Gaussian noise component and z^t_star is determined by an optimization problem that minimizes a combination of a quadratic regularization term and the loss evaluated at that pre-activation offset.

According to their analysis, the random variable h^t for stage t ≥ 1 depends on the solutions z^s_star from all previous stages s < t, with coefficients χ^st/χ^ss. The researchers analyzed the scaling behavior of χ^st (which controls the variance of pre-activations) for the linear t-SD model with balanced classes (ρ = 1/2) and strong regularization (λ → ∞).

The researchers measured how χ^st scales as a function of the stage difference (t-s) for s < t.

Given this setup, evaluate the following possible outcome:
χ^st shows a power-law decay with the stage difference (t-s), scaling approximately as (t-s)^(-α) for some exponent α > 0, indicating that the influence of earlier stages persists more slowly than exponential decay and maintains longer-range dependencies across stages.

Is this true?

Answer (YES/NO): NO